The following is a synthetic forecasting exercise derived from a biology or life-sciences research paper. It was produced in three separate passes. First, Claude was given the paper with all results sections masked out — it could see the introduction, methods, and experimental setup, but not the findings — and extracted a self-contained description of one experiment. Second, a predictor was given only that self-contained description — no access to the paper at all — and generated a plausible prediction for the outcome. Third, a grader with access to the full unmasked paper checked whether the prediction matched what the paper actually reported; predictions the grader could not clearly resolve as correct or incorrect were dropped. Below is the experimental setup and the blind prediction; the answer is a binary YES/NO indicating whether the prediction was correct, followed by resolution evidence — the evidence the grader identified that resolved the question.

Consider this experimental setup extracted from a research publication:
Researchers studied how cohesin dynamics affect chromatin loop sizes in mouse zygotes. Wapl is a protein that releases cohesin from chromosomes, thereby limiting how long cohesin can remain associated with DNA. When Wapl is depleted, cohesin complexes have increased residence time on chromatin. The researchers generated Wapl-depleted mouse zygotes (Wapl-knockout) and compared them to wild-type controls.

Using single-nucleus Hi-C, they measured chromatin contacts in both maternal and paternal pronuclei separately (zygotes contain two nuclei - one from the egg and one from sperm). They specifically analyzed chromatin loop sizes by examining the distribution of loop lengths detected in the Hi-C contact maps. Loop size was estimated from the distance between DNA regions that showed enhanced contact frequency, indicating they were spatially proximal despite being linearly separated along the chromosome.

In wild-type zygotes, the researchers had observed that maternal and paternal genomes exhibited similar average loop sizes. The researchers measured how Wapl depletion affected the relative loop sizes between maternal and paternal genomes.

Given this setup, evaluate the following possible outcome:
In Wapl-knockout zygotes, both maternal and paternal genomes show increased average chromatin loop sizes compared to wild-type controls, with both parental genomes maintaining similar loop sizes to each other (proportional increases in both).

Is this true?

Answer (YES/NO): NO